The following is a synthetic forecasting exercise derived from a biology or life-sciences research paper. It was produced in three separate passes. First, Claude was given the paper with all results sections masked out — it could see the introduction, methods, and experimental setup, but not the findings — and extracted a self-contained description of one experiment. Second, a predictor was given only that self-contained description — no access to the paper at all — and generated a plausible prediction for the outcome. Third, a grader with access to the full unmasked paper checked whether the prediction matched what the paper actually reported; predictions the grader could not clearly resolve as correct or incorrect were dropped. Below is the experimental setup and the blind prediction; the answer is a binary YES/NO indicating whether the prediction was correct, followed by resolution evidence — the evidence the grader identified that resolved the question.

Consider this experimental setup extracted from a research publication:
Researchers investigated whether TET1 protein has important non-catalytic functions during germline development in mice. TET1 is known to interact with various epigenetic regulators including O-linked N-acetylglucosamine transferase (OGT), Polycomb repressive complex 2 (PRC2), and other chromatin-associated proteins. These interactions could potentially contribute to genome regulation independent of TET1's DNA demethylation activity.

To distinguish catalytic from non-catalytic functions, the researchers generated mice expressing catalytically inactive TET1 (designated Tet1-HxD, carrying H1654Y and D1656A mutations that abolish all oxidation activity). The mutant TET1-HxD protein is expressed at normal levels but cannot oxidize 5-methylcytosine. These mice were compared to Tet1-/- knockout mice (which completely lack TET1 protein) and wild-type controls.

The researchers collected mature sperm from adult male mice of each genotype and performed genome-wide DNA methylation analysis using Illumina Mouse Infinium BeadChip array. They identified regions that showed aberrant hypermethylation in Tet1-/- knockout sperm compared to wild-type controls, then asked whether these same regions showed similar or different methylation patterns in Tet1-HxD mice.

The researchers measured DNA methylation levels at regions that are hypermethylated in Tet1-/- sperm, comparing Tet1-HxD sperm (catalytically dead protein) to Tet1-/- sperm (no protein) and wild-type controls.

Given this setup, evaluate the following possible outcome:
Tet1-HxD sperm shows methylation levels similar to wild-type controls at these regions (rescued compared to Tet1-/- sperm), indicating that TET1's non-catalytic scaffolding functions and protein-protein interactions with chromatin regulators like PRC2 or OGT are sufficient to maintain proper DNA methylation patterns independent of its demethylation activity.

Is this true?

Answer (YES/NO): YES